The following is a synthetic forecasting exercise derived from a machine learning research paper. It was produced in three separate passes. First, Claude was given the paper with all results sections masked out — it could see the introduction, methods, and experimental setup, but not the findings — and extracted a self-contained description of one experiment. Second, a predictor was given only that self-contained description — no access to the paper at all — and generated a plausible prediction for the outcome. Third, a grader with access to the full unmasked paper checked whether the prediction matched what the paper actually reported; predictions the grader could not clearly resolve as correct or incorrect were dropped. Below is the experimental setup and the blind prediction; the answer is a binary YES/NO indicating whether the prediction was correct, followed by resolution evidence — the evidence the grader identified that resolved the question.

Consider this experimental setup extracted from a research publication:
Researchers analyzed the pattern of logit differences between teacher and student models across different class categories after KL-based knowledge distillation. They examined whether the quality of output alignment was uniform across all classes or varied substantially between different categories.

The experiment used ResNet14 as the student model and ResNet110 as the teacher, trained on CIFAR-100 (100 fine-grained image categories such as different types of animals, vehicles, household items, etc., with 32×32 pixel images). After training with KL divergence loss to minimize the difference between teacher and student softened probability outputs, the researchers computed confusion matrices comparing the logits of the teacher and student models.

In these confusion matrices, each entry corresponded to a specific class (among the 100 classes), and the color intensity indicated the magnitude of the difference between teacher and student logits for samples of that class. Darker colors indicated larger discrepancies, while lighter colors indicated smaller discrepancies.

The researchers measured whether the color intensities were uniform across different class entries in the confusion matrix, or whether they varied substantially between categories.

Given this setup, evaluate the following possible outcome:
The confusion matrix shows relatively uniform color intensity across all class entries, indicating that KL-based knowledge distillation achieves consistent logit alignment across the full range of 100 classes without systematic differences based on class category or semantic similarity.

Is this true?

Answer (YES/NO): NO